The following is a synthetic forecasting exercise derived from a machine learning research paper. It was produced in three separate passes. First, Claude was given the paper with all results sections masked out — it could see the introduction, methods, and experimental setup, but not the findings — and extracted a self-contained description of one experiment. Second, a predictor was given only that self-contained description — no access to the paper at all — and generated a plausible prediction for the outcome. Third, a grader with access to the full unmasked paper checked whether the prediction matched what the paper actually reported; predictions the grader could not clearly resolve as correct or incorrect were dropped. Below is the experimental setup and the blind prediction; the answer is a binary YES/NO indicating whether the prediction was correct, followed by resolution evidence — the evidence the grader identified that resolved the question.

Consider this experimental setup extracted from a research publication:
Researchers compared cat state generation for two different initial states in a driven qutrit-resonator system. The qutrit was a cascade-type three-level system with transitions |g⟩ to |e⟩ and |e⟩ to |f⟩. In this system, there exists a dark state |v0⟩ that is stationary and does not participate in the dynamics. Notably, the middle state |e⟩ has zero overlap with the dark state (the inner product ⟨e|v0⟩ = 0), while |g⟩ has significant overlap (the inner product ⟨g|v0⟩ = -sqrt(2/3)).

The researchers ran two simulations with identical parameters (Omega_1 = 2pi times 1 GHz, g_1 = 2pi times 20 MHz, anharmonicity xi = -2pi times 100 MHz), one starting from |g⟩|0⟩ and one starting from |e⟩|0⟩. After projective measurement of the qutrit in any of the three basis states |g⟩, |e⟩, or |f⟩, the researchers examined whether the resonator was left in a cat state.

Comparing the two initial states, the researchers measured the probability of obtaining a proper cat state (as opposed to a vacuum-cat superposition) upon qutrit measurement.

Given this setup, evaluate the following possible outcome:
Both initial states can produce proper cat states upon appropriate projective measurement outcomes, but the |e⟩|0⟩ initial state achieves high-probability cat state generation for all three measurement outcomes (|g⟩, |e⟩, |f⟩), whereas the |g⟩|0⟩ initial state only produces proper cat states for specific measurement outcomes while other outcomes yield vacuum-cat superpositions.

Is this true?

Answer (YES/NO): YES